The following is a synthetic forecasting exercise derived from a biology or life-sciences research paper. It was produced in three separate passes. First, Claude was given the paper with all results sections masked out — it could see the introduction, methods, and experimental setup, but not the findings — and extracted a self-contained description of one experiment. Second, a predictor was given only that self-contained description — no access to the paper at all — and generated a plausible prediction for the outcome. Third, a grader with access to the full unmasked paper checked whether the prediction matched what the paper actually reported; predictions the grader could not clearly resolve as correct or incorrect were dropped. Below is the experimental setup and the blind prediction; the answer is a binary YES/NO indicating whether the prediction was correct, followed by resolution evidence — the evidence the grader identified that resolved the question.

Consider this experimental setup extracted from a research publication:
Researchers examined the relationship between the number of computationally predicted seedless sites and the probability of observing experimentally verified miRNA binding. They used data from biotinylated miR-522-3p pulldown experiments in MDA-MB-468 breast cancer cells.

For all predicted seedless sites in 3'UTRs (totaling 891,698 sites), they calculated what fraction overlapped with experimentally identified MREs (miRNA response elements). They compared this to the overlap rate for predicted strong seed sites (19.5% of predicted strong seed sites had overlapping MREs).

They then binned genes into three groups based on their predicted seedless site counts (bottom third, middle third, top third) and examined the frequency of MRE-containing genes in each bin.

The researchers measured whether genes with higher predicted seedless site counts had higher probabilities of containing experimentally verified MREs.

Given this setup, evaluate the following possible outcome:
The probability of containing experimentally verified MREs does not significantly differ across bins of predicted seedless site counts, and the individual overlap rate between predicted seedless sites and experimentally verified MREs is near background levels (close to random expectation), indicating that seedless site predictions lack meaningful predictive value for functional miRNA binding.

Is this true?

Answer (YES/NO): NO